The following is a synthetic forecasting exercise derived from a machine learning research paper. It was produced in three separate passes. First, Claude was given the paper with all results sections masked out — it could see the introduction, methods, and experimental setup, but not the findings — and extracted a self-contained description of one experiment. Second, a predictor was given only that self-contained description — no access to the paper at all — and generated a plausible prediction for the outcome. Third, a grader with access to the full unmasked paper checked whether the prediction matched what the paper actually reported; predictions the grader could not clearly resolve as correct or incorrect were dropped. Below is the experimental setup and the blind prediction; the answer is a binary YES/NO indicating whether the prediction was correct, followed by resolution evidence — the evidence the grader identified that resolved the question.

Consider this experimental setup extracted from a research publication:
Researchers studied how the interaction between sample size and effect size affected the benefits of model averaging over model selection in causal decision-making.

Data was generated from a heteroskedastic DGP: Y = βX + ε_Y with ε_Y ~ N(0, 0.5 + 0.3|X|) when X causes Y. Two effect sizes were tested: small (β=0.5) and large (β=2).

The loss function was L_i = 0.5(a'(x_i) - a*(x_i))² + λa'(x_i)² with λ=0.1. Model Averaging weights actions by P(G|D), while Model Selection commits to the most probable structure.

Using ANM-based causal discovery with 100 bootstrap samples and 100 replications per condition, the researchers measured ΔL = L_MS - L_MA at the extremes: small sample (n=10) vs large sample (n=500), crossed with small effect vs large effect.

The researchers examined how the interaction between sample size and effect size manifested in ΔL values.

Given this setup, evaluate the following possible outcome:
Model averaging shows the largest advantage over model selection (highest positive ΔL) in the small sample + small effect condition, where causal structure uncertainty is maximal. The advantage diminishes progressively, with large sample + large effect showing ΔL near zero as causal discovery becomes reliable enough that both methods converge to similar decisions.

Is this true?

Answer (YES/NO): NO